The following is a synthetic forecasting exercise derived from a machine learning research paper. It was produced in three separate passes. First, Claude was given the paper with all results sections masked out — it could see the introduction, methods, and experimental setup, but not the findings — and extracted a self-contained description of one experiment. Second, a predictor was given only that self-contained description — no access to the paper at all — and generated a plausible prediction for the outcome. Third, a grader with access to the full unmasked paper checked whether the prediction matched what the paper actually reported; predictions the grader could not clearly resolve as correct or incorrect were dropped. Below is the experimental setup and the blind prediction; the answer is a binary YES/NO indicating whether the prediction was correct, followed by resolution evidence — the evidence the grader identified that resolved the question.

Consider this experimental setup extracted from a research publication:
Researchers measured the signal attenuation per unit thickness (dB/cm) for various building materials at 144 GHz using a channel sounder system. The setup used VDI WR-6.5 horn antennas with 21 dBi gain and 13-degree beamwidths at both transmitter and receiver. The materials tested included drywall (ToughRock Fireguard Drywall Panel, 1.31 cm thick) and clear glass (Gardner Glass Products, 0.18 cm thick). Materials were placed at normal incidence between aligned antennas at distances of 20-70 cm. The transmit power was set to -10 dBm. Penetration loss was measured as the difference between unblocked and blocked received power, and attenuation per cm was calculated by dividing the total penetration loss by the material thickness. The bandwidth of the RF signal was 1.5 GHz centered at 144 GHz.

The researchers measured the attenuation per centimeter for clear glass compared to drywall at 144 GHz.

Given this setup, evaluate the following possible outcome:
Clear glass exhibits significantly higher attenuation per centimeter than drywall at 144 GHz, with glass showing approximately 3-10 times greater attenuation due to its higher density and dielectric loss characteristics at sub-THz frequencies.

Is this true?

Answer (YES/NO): YES